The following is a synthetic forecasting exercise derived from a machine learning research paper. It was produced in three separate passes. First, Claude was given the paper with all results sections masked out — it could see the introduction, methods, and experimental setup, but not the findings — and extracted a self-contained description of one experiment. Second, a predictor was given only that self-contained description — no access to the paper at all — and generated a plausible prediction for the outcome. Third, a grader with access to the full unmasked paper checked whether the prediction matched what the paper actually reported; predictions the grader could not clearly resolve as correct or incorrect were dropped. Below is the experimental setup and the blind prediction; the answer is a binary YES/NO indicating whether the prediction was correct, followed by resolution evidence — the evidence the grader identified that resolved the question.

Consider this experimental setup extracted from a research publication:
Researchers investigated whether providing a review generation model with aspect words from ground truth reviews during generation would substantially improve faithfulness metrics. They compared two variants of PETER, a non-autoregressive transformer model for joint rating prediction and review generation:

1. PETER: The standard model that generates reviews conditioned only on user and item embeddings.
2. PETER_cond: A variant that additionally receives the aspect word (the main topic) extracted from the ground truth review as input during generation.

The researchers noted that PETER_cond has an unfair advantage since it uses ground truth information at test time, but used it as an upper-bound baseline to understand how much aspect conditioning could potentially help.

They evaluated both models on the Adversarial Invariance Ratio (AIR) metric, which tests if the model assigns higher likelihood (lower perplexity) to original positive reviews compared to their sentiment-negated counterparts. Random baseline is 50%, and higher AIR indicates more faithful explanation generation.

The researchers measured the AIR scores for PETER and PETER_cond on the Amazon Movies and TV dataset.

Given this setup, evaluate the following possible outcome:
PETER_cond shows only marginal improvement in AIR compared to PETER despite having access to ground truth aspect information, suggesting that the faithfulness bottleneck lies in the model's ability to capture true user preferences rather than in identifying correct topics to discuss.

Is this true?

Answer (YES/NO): NO